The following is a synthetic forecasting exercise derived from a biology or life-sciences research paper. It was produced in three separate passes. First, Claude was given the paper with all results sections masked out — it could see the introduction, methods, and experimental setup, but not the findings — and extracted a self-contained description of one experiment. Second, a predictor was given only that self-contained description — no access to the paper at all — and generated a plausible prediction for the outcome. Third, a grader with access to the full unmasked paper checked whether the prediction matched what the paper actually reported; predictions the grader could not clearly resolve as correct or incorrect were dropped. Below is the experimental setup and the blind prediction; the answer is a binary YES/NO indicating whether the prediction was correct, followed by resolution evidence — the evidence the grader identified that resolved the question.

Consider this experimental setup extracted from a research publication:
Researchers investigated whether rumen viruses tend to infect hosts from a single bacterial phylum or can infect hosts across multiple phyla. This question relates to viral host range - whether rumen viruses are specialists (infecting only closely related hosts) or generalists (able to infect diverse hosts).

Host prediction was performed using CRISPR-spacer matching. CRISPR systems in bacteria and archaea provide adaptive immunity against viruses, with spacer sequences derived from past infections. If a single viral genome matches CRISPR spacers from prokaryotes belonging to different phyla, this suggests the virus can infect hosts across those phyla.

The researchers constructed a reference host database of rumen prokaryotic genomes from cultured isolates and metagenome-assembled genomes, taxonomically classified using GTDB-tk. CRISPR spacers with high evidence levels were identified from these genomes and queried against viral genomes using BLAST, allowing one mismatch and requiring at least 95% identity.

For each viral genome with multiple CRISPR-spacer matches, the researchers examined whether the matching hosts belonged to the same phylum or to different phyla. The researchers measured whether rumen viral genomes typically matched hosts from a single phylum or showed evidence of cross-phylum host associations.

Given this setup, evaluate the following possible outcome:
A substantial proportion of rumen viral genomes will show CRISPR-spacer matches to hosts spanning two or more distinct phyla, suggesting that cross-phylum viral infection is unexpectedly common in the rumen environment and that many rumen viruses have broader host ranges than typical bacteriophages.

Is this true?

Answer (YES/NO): NO